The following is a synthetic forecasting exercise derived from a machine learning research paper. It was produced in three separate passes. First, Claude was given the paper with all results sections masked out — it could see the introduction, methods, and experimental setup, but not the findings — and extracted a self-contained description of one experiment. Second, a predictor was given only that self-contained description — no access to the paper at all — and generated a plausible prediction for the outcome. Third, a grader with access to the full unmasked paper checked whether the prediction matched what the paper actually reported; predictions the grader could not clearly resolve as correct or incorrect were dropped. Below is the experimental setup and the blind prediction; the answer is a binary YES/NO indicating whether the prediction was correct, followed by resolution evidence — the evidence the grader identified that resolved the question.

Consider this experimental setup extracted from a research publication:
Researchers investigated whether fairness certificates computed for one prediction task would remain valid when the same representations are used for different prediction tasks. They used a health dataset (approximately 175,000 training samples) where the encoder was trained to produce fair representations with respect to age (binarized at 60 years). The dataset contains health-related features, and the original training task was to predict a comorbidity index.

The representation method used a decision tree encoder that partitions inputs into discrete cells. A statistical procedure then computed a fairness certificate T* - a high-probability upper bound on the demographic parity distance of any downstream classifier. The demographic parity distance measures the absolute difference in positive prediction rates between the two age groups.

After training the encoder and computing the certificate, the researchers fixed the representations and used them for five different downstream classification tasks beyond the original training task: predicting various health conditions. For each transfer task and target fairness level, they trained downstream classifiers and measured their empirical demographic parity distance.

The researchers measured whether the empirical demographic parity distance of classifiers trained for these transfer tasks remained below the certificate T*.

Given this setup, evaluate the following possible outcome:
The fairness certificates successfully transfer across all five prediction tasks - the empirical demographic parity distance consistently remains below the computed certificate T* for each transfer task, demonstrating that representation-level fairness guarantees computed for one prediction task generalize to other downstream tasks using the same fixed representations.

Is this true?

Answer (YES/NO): YES